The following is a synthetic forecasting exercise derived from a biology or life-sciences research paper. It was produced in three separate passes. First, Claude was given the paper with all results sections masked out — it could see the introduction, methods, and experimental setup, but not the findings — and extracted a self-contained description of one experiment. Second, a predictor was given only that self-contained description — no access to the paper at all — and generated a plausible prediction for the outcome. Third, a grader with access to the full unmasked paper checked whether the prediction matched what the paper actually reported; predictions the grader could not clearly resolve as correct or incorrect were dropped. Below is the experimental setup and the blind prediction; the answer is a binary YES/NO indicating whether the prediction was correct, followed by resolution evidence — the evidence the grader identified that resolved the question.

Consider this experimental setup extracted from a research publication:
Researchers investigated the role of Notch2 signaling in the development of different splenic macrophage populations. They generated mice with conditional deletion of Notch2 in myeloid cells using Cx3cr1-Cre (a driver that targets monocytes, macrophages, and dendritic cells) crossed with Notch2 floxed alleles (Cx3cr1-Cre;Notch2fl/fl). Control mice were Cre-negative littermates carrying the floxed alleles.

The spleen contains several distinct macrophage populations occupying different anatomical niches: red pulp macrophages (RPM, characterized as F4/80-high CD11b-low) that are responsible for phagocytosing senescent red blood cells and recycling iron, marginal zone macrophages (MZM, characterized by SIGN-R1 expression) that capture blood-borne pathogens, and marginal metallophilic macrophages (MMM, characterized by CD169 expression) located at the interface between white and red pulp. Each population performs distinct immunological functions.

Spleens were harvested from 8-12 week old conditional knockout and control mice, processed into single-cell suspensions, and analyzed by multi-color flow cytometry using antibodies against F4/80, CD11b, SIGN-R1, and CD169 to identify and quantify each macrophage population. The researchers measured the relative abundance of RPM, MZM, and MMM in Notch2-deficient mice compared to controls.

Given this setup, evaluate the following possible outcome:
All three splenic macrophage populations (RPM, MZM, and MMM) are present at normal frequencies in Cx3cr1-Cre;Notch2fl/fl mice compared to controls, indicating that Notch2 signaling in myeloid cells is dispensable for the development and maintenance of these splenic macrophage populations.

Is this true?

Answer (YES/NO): NO